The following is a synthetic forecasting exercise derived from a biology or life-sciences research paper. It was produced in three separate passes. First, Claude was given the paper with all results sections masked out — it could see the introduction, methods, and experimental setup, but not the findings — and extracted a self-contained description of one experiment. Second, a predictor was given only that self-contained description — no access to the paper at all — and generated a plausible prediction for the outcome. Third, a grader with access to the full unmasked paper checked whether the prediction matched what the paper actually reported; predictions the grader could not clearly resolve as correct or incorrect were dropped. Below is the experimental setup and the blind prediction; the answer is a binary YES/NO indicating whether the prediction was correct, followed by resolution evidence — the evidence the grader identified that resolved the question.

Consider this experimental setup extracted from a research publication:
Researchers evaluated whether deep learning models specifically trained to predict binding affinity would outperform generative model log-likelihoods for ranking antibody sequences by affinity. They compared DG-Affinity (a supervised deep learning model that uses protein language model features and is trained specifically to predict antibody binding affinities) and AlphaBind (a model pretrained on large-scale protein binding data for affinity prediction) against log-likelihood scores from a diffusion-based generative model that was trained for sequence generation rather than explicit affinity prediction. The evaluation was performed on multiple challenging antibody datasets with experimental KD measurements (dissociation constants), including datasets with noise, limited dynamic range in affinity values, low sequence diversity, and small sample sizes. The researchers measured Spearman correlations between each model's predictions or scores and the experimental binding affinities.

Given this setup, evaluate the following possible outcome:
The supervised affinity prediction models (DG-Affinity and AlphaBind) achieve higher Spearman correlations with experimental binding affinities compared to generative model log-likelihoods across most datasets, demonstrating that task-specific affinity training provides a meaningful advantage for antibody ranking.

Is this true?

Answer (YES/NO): NO